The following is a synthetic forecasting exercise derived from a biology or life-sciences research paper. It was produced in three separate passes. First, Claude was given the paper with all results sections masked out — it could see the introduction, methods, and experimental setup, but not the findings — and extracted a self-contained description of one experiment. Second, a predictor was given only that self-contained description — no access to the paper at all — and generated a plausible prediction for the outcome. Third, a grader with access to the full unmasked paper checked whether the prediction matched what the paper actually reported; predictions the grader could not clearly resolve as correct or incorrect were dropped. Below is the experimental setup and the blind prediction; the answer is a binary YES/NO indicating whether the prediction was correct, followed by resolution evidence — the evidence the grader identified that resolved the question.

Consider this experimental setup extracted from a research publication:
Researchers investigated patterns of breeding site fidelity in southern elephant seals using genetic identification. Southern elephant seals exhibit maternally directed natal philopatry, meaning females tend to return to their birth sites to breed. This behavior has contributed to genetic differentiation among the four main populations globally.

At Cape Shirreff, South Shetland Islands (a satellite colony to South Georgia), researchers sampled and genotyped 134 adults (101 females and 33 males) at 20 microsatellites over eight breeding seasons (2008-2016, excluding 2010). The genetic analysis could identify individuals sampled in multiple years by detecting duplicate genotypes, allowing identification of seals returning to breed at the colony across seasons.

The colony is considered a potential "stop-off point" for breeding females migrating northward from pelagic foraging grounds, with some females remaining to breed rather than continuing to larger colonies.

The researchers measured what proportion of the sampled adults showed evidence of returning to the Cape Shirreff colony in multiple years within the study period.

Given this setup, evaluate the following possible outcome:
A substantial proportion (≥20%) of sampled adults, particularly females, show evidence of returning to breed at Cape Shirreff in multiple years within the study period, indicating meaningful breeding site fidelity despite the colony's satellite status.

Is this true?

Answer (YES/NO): NO